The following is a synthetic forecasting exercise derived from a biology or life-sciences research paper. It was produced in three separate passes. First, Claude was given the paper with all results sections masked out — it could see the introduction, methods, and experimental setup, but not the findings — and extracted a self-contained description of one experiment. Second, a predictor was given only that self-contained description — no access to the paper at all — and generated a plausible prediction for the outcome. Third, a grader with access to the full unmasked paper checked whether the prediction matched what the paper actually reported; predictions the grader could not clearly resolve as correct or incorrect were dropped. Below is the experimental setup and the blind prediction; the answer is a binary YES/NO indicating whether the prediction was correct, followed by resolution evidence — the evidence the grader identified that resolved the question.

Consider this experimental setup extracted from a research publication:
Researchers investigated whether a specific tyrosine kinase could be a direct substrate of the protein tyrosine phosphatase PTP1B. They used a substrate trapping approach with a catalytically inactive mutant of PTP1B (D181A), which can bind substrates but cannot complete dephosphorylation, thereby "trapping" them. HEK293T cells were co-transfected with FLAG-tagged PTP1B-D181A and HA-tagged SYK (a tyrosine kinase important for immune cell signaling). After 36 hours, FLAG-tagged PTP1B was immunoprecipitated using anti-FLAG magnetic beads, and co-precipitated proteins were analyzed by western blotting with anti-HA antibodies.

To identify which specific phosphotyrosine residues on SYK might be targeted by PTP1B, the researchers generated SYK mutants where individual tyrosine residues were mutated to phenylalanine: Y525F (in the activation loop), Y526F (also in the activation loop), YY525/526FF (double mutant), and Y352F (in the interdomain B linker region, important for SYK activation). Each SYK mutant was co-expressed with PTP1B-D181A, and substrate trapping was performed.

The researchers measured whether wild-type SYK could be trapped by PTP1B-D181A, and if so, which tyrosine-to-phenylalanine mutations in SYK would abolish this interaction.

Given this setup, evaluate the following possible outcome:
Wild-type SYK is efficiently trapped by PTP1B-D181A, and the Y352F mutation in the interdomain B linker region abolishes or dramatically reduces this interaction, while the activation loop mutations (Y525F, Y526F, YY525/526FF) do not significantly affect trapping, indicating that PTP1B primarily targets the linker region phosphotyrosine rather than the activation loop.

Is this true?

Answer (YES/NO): NO